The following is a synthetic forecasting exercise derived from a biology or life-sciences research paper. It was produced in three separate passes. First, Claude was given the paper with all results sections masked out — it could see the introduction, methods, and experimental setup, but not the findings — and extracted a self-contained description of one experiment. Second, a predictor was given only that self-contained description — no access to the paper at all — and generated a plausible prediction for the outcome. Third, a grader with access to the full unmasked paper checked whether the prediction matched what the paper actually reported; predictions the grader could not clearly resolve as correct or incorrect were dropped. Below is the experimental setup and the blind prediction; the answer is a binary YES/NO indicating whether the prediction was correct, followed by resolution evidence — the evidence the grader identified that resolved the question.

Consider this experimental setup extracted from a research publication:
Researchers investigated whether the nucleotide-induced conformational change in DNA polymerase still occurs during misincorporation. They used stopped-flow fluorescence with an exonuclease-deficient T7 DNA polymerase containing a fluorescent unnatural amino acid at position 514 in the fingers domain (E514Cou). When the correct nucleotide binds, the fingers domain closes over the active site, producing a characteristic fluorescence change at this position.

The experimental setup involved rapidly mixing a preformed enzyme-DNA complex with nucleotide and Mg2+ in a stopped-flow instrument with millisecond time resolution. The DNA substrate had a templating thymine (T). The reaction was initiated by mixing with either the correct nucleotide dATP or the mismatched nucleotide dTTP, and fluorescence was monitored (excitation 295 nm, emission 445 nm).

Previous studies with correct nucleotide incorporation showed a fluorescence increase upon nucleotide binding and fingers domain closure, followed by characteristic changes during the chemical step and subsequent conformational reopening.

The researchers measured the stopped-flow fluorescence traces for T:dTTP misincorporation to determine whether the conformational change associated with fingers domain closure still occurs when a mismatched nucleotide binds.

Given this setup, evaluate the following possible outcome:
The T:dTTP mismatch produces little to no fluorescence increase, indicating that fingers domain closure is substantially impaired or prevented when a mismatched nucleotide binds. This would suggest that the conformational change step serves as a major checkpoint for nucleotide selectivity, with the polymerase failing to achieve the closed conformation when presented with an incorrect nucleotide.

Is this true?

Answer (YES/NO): YES